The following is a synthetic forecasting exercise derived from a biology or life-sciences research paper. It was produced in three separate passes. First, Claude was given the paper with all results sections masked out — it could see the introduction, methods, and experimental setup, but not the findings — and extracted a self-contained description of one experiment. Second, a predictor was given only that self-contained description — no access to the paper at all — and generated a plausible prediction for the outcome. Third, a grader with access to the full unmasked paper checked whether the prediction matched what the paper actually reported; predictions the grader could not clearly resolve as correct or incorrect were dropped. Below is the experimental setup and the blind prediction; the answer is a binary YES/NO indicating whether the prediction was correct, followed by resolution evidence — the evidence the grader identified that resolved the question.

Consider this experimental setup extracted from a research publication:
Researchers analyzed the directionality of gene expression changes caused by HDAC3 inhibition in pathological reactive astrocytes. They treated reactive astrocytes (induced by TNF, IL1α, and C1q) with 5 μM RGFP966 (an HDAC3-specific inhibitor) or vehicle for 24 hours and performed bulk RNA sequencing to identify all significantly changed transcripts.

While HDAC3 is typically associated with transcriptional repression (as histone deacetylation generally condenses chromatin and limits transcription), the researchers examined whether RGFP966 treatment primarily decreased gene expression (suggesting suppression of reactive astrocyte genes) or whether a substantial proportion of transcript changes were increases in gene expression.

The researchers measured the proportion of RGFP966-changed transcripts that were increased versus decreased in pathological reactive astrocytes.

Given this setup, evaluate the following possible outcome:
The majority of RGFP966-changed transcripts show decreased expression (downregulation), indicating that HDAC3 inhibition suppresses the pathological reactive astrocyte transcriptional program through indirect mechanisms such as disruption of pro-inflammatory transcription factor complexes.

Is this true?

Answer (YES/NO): YES